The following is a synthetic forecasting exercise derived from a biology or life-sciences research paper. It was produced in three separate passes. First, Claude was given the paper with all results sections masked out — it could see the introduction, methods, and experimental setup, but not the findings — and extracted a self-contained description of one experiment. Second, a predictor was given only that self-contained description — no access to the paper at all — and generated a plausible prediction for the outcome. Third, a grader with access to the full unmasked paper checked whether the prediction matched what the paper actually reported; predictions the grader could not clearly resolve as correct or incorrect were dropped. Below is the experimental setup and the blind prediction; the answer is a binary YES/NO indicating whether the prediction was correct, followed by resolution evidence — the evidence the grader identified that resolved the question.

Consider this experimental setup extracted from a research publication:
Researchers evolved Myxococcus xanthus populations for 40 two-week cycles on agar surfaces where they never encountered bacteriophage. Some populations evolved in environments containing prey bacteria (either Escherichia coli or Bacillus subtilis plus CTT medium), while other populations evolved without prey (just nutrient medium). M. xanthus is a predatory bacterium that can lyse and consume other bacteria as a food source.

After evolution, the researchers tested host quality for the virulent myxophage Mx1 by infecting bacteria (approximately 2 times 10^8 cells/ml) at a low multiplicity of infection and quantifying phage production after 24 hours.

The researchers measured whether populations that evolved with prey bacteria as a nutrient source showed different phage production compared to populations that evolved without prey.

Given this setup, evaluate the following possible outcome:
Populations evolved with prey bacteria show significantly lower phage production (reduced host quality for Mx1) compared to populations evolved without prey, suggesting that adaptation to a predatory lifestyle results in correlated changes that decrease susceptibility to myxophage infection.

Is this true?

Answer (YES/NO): NO